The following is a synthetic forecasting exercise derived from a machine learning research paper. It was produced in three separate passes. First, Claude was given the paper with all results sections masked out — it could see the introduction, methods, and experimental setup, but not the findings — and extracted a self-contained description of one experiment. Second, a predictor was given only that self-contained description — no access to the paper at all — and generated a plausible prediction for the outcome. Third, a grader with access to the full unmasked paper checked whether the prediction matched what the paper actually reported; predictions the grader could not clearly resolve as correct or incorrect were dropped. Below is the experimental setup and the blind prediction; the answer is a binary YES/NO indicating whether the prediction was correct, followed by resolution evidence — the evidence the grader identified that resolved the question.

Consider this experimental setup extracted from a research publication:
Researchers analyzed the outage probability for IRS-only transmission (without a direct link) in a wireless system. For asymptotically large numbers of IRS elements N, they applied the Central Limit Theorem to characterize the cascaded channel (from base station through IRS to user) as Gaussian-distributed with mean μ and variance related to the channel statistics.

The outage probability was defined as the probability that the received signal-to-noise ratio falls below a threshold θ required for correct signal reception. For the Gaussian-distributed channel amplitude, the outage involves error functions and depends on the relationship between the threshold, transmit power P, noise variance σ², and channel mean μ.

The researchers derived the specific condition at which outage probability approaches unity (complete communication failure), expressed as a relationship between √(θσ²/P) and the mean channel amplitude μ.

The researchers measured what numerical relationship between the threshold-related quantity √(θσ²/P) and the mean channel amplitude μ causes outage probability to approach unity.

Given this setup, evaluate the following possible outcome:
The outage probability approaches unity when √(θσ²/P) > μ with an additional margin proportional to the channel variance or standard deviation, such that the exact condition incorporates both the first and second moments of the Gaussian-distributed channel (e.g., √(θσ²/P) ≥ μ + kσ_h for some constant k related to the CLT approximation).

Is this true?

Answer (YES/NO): NO